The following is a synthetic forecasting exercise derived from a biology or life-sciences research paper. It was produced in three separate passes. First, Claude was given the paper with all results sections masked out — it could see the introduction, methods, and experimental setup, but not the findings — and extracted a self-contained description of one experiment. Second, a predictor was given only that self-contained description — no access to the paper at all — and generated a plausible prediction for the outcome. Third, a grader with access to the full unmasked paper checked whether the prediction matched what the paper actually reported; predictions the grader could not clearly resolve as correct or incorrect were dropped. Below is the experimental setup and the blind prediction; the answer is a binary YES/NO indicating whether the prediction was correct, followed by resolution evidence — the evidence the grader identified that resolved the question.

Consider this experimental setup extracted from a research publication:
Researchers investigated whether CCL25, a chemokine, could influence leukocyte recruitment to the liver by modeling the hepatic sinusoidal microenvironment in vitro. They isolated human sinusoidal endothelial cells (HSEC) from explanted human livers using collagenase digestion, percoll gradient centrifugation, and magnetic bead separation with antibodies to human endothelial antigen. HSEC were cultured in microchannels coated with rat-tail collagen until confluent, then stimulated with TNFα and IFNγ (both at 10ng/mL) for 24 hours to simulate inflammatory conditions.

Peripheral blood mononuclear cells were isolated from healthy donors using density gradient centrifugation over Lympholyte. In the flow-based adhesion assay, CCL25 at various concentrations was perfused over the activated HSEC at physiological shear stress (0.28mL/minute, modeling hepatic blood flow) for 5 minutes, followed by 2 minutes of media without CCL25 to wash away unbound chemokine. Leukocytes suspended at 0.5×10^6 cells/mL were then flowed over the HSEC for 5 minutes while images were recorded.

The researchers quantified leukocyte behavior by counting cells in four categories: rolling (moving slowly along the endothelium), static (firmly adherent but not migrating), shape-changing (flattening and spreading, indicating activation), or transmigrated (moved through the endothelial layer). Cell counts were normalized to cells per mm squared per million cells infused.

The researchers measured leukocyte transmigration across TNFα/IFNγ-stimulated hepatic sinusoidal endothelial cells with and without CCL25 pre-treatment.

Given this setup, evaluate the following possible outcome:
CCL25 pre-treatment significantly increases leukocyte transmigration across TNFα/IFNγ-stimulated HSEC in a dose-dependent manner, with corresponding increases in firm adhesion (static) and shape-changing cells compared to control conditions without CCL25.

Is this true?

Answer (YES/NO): NO